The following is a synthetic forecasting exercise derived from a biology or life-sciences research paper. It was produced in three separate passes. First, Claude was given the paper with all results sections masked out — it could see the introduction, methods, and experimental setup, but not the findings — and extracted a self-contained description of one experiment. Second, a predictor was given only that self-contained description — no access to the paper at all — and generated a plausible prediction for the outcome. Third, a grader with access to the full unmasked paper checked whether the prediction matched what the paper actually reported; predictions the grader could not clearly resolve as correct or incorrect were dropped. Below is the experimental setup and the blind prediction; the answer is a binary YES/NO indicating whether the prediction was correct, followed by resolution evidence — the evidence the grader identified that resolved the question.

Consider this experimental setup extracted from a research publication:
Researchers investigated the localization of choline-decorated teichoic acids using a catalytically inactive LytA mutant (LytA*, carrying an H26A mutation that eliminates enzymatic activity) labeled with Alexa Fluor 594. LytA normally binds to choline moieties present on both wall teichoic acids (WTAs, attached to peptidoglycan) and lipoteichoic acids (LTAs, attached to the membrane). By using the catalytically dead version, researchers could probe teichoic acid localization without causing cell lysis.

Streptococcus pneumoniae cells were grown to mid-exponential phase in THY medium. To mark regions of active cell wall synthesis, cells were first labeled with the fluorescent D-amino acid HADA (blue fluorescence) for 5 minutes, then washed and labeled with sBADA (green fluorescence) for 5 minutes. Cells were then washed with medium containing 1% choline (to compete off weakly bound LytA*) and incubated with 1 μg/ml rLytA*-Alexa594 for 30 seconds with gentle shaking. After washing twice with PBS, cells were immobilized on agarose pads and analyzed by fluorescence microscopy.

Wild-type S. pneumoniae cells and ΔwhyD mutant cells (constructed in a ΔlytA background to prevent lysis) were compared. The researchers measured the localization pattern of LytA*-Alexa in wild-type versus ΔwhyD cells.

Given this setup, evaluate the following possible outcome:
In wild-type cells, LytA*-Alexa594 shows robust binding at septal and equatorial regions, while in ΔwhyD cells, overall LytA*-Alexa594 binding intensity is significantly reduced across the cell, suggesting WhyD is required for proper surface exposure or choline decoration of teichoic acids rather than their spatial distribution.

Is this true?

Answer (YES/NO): NO